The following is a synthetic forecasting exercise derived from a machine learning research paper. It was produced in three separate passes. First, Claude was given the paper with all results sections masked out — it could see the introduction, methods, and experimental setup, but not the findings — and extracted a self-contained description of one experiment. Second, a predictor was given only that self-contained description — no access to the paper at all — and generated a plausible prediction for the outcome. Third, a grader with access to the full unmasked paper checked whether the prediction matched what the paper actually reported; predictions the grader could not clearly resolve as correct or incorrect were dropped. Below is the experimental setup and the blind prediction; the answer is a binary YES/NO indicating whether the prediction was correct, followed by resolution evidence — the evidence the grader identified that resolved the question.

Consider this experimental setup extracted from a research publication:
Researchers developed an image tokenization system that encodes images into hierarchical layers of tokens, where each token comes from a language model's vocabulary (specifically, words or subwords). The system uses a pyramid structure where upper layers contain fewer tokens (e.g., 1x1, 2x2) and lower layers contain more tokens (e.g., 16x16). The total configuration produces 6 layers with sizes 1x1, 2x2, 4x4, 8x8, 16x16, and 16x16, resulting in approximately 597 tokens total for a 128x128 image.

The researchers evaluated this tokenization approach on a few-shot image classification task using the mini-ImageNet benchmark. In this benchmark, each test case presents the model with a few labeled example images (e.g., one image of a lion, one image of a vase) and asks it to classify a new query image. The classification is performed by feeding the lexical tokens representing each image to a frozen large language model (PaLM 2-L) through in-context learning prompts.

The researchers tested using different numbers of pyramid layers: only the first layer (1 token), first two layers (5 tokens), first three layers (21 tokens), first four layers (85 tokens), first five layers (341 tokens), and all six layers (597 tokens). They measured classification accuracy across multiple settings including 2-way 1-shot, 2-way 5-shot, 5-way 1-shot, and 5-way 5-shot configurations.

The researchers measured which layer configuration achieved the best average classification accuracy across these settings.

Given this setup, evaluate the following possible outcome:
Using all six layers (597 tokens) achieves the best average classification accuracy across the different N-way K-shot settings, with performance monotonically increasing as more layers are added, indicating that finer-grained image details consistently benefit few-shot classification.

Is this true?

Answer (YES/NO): NO